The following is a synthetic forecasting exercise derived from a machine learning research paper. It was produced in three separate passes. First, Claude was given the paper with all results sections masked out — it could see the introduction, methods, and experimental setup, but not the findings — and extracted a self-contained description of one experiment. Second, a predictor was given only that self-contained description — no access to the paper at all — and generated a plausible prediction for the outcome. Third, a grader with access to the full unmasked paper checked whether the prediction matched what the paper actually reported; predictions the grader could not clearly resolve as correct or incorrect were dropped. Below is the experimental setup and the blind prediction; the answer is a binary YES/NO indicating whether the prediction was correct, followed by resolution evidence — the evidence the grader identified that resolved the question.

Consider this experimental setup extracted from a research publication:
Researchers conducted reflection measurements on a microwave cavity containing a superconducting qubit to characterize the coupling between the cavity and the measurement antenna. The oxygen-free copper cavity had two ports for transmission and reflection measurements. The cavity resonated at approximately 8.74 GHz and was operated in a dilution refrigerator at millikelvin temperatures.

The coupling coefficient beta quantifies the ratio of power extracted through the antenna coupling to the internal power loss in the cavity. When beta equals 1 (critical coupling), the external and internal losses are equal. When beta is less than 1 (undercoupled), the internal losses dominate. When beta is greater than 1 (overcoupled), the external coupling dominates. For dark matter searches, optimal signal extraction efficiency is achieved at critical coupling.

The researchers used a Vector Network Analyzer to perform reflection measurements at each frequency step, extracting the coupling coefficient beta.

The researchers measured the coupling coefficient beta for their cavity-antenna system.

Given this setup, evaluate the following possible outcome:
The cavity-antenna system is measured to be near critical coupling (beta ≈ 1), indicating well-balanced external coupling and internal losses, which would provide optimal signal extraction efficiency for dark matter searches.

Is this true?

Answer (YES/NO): NO